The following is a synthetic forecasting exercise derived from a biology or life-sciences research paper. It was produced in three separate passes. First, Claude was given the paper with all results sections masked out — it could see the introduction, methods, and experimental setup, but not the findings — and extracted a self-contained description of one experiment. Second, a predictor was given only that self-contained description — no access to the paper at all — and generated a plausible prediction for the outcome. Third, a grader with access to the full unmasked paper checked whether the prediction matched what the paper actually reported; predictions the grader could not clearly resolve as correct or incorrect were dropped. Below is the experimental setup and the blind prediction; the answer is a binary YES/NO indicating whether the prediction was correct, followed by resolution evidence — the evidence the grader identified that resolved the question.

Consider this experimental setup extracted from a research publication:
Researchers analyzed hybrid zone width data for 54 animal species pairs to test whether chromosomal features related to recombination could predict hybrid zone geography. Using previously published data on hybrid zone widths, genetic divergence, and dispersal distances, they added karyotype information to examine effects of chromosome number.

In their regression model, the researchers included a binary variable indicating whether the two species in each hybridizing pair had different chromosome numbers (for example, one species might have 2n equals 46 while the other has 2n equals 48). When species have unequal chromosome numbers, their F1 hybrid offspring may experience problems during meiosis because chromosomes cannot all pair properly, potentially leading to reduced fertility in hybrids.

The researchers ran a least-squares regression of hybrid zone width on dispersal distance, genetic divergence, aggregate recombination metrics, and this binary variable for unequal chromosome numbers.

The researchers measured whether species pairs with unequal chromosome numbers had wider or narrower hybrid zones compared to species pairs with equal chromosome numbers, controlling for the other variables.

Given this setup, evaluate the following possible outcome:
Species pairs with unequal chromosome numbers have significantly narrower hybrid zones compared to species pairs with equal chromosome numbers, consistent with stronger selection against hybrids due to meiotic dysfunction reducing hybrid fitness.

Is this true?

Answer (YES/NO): YES